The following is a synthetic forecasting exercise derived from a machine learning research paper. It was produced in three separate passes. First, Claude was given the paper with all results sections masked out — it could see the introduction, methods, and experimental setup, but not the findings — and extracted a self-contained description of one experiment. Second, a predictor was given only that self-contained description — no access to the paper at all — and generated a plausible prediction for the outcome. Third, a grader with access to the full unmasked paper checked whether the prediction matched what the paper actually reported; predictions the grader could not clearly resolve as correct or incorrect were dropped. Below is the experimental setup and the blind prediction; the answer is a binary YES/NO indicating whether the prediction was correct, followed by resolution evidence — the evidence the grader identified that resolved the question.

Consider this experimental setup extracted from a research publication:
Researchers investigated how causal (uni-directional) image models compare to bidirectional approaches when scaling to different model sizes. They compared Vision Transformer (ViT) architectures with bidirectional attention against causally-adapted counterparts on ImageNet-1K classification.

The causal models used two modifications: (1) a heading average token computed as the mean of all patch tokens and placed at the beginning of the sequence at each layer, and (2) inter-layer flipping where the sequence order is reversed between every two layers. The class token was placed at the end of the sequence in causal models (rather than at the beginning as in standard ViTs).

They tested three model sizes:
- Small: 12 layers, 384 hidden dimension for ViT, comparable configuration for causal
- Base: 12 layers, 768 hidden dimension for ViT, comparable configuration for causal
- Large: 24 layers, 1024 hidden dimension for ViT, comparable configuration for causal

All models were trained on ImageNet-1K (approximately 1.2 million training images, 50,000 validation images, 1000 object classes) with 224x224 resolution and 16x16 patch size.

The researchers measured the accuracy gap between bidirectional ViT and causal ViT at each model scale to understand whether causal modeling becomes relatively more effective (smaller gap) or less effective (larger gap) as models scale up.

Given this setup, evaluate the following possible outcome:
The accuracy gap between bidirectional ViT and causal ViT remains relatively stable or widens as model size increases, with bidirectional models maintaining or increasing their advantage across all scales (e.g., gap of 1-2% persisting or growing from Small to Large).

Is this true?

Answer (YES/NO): NO